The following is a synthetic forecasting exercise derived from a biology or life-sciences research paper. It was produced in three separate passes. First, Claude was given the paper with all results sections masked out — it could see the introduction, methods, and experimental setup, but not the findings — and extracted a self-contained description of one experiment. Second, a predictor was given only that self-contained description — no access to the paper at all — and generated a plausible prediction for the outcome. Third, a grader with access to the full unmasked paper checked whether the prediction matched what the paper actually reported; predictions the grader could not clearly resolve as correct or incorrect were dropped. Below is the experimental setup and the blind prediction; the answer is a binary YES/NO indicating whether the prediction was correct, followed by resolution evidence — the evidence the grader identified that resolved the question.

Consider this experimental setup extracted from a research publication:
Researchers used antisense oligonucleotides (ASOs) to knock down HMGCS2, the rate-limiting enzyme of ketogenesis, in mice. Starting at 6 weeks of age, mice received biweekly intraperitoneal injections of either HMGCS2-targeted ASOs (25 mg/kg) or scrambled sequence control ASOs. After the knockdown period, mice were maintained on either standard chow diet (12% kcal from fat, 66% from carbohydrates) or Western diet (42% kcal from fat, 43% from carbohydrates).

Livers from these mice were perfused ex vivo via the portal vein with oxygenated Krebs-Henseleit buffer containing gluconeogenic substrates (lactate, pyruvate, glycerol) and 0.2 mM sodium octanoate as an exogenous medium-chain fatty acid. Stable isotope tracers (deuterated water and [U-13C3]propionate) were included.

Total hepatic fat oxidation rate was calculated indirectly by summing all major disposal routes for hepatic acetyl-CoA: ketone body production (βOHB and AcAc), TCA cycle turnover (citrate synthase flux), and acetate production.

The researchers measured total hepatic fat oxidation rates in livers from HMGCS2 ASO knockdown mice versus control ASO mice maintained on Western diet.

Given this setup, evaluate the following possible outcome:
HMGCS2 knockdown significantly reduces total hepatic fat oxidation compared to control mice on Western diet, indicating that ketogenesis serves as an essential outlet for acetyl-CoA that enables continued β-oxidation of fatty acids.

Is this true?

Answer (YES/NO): YES